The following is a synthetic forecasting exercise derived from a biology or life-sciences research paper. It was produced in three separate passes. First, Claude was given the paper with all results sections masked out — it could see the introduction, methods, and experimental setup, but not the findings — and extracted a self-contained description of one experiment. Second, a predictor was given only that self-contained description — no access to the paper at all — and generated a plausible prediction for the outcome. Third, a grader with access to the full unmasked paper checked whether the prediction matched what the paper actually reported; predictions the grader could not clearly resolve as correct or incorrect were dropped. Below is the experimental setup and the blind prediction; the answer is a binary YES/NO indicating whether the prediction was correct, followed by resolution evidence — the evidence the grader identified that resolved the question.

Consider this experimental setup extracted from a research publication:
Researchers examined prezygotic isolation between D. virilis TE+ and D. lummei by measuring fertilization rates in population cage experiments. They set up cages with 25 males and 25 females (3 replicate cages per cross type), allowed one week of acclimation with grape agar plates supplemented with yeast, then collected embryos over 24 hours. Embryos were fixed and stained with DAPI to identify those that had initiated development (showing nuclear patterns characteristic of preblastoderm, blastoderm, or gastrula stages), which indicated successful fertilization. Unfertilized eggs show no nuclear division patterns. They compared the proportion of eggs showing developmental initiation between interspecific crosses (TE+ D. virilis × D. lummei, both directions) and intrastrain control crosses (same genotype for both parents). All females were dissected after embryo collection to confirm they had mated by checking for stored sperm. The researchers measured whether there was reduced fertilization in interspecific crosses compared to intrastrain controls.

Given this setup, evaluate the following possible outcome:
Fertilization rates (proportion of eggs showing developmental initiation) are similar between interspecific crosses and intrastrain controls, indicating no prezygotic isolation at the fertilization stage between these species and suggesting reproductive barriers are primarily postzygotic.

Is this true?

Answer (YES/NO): YES